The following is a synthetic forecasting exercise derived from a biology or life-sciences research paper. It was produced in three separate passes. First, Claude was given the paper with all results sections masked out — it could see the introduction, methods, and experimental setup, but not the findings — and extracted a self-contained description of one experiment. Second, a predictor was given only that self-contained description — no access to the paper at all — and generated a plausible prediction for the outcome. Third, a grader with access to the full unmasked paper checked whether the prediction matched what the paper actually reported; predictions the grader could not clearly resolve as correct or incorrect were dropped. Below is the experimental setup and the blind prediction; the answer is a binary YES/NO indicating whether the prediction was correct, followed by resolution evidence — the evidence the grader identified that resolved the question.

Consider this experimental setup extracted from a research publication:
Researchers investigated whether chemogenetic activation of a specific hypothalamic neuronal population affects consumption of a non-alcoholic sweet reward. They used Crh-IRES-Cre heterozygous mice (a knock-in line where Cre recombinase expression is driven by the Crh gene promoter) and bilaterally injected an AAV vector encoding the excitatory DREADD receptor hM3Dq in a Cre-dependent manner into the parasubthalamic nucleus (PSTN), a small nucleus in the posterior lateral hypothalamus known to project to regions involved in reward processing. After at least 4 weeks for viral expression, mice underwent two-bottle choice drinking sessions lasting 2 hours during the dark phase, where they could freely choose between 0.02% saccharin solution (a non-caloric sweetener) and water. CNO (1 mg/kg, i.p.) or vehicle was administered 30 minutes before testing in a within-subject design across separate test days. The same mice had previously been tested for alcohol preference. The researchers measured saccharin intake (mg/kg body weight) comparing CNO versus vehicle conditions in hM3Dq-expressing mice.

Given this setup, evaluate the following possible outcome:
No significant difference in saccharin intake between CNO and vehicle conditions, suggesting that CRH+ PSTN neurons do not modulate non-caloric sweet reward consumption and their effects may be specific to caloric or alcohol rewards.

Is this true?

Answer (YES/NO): NO